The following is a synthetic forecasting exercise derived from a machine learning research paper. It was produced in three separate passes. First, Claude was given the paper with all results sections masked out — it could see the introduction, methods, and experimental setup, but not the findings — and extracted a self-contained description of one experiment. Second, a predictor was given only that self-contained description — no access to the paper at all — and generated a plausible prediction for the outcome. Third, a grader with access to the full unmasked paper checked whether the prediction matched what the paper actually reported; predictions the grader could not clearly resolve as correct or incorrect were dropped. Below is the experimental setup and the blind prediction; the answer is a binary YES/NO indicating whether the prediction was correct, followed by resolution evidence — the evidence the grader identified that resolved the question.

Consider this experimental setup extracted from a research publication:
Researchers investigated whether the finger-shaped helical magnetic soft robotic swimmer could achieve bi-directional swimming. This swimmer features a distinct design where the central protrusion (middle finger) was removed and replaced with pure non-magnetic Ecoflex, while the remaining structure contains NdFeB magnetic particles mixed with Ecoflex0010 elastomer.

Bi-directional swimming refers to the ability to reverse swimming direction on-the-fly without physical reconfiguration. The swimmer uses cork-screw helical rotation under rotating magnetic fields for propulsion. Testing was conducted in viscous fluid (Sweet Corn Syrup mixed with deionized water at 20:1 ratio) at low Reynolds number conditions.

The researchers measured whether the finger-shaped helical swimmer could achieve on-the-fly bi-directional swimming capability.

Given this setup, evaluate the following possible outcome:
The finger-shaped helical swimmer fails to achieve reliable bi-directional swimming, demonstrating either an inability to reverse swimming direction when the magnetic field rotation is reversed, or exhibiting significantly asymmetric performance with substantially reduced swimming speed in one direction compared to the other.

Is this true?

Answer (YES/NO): YES